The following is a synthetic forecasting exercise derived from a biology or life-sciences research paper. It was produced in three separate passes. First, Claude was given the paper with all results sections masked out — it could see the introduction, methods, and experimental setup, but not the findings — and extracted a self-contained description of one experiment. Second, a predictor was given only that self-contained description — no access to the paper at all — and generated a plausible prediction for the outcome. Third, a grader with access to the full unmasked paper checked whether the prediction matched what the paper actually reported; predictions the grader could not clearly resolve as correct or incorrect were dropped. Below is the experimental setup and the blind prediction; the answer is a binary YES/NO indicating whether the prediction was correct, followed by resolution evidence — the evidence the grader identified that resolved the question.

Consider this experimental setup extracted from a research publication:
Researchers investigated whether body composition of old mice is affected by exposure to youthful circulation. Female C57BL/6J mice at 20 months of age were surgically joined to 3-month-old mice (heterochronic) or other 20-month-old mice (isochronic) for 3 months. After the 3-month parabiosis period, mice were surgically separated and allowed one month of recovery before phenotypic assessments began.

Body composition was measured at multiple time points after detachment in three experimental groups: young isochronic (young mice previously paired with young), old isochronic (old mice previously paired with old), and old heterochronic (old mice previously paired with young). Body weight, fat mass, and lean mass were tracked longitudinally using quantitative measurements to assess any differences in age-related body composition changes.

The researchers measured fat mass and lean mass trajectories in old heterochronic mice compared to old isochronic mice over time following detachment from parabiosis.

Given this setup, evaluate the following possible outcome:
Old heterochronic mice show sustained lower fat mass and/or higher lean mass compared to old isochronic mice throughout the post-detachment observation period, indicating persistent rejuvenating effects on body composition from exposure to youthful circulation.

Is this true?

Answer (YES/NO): YES